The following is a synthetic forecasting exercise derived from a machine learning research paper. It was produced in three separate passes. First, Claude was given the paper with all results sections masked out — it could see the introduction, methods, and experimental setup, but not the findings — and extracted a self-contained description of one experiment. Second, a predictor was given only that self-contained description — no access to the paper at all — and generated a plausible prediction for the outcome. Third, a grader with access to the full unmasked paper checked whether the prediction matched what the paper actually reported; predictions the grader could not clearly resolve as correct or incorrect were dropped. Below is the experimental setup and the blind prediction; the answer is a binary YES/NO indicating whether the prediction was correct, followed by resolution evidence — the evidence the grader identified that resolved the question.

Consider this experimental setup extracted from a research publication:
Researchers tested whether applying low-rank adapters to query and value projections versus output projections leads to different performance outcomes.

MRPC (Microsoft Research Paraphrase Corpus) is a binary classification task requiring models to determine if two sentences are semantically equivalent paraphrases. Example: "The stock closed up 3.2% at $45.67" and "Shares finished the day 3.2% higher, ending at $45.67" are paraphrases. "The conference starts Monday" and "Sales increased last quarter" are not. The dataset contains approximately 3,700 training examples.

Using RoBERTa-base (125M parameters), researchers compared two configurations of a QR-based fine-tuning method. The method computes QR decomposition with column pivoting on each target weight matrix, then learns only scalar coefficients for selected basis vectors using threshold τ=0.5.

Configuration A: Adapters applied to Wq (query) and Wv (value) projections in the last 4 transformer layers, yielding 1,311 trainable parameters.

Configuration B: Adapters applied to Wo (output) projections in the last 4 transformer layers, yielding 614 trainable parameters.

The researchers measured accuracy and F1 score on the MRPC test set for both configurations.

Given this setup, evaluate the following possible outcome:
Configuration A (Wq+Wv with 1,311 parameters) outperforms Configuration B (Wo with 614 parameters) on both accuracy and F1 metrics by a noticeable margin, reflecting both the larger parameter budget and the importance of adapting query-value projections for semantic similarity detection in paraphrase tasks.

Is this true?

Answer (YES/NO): NO